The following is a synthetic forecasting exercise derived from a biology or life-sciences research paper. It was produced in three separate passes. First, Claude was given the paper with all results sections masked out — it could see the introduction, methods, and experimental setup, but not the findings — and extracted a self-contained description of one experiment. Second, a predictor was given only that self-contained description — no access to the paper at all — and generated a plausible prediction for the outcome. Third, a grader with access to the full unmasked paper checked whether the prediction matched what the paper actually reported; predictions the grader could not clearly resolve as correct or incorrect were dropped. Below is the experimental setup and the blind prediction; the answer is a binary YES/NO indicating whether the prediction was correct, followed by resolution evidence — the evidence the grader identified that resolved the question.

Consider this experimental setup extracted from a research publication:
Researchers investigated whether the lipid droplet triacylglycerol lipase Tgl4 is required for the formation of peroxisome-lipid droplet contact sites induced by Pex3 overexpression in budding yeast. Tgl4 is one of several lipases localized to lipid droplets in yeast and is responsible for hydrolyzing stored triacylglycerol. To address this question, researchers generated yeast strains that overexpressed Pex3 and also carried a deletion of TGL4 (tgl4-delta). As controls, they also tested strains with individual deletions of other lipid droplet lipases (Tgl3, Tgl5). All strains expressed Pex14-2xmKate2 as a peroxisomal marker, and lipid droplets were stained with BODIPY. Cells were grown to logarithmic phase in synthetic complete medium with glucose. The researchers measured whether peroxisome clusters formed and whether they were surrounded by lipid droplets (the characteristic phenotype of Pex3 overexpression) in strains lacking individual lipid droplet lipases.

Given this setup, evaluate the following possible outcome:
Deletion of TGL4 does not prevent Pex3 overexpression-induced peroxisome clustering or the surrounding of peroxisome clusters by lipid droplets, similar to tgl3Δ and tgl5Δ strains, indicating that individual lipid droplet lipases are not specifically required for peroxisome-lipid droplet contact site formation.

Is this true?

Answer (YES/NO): NO